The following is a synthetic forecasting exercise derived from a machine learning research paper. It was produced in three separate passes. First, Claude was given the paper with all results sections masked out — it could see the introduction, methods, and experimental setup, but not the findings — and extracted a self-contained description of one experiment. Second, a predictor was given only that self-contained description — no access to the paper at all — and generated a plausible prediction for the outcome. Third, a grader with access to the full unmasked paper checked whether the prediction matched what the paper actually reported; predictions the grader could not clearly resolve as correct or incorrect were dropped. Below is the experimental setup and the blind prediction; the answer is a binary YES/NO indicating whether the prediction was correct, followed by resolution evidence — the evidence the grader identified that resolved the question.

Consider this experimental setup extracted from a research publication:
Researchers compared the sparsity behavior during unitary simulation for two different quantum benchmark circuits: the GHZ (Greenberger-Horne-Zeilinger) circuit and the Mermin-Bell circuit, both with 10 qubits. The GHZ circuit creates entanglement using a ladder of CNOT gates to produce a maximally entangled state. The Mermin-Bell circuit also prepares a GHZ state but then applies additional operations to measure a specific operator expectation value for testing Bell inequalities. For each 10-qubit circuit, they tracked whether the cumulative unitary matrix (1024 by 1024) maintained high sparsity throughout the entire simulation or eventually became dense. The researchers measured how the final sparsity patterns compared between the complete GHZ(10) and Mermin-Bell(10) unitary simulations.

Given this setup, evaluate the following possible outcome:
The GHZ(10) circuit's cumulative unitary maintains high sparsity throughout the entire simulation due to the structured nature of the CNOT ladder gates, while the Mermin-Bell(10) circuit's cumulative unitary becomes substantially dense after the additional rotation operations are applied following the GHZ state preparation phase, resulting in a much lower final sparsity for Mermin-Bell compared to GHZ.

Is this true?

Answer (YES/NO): YES